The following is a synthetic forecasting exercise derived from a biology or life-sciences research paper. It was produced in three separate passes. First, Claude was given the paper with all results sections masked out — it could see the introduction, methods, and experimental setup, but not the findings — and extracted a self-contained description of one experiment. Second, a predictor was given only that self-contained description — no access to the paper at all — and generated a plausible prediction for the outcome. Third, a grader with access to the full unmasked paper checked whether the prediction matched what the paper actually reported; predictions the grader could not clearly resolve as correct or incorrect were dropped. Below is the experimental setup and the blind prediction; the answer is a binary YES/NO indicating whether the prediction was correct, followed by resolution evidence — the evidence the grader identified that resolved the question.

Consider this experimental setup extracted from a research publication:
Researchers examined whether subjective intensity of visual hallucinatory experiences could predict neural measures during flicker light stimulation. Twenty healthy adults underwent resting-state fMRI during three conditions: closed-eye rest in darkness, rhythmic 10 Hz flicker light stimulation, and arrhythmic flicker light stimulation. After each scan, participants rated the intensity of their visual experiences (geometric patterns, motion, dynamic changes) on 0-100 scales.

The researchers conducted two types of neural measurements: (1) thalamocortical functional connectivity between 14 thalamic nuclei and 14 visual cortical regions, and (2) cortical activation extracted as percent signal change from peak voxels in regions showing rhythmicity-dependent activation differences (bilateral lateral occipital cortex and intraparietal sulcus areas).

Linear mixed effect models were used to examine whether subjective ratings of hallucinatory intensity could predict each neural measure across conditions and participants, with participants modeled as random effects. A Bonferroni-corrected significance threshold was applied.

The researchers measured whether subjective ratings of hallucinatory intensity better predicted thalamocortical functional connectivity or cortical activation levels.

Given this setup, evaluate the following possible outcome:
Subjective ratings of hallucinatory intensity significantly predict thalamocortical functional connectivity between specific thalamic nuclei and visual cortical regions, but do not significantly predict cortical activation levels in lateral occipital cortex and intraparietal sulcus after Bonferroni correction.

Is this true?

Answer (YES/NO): YES